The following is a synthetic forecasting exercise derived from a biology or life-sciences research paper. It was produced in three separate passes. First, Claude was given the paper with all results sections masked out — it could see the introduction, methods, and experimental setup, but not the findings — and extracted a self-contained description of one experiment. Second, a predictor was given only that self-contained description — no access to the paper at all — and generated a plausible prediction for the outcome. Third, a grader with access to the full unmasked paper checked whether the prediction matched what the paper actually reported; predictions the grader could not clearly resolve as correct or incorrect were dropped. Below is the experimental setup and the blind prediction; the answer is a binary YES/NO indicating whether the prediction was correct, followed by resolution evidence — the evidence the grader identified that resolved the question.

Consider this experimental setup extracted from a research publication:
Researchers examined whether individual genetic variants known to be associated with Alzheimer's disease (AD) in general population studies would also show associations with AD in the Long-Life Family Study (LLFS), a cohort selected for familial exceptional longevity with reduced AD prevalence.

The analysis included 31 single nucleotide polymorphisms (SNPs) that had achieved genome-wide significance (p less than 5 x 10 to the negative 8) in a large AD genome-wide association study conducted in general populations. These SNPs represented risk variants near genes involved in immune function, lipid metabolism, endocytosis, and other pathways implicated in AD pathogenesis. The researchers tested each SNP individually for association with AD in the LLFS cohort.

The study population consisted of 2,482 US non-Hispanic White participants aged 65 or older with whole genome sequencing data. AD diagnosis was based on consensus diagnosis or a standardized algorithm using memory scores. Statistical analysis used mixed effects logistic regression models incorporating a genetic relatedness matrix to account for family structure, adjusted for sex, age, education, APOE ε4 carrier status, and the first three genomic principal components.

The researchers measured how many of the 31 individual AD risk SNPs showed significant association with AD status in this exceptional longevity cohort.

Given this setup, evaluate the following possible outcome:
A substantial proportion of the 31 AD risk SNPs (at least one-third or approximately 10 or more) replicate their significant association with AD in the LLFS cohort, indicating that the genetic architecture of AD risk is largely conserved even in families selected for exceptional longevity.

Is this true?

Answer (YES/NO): NO